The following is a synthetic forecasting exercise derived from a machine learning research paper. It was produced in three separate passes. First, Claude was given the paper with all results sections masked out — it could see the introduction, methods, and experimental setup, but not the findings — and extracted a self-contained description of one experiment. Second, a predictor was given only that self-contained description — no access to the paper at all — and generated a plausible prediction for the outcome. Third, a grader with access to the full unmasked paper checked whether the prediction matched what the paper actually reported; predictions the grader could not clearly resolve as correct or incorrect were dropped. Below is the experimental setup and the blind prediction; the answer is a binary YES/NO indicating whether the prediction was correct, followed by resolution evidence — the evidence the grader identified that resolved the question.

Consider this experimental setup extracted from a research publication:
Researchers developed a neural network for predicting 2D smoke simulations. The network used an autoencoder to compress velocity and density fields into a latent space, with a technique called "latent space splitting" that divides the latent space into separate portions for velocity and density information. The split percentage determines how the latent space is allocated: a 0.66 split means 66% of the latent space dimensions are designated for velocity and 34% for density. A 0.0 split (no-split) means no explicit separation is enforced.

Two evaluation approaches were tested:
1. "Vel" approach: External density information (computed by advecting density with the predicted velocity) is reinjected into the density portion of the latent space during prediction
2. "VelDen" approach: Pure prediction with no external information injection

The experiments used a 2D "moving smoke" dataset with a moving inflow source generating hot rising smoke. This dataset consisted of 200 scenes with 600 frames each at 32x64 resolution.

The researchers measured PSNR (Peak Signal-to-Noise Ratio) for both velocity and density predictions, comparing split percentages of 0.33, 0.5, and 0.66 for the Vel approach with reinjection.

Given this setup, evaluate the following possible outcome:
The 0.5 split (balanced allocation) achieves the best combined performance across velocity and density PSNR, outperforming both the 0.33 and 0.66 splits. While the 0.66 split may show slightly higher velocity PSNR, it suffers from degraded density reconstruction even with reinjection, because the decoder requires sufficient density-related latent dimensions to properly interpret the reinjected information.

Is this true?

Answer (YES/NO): NO